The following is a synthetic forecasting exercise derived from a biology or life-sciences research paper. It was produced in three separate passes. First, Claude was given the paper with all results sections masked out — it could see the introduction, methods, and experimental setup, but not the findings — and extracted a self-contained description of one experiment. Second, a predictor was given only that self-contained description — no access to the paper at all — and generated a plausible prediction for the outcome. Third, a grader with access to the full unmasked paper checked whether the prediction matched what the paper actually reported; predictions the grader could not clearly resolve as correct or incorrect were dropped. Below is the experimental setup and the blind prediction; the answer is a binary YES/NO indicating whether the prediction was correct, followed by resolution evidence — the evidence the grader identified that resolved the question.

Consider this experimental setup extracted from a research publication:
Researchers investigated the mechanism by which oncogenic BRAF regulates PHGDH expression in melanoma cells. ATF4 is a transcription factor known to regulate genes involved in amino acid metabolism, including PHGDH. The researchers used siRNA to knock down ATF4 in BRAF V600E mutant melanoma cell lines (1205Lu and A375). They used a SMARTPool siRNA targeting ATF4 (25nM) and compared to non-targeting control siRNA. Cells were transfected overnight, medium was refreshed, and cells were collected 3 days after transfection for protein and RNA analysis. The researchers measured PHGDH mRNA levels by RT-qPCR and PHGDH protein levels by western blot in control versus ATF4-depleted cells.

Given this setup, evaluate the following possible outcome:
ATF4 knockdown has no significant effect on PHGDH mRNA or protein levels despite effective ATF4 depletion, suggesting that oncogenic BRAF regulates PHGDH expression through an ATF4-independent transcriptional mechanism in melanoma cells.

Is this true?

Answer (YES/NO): NO